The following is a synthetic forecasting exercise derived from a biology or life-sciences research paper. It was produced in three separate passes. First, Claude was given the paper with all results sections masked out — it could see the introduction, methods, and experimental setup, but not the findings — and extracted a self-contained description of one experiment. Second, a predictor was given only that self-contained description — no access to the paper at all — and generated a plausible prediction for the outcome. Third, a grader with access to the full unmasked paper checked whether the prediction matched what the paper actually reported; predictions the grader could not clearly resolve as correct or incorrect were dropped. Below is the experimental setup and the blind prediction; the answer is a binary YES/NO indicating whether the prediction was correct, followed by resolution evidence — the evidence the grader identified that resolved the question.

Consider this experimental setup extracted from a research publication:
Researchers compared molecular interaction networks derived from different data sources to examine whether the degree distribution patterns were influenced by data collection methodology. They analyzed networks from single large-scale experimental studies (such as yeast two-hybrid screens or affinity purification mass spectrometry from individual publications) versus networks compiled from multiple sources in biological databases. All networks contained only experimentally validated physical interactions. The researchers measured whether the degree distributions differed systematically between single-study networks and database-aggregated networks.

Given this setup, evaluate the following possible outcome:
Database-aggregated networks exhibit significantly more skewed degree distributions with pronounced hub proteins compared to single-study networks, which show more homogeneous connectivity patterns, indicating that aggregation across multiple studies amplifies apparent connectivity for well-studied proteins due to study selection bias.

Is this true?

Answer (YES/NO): NO